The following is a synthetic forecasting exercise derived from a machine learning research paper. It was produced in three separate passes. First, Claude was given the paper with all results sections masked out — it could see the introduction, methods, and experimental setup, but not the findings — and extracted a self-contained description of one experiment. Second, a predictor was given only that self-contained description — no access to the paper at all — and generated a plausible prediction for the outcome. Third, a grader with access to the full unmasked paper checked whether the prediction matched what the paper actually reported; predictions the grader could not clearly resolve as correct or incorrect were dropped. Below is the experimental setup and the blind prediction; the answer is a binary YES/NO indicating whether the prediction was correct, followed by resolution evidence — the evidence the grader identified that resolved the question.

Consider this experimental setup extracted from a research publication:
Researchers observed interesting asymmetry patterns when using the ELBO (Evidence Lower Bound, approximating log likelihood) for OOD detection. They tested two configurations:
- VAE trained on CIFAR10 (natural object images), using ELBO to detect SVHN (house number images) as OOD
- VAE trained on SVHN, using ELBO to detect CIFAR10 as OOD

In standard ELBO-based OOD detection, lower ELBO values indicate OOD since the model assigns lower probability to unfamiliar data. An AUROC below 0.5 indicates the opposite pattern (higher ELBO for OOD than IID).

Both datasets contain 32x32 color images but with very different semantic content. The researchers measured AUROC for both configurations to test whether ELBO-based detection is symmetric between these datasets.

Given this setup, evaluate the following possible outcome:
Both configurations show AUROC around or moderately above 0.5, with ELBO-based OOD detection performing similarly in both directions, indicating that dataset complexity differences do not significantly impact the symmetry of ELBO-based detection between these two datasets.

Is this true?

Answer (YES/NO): NO